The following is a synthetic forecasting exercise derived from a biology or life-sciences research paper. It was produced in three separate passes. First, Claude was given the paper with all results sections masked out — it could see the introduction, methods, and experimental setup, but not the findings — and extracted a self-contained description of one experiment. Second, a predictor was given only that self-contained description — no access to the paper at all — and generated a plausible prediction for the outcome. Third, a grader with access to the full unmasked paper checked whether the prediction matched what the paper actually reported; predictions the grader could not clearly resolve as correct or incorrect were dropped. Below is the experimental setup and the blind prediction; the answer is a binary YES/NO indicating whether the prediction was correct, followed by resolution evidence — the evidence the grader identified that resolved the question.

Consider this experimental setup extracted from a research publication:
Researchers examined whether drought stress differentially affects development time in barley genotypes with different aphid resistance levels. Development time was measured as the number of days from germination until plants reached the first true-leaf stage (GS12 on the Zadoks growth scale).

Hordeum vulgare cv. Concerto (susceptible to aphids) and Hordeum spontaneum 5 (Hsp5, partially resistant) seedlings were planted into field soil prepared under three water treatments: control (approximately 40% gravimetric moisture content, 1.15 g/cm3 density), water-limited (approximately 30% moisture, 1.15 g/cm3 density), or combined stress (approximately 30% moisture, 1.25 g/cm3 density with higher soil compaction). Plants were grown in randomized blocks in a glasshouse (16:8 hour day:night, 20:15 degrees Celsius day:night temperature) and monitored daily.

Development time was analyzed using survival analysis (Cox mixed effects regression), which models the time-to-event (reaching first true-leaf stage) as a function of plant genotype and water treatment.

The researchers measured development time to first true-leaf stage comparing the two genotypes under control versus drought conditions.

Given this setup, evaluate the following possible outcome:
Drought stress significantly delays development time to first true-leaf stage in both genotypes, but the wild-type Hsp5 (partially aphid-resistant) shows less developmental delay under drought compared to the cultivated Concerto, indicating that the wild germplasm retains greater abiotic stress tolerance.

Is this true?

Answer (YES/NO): NO